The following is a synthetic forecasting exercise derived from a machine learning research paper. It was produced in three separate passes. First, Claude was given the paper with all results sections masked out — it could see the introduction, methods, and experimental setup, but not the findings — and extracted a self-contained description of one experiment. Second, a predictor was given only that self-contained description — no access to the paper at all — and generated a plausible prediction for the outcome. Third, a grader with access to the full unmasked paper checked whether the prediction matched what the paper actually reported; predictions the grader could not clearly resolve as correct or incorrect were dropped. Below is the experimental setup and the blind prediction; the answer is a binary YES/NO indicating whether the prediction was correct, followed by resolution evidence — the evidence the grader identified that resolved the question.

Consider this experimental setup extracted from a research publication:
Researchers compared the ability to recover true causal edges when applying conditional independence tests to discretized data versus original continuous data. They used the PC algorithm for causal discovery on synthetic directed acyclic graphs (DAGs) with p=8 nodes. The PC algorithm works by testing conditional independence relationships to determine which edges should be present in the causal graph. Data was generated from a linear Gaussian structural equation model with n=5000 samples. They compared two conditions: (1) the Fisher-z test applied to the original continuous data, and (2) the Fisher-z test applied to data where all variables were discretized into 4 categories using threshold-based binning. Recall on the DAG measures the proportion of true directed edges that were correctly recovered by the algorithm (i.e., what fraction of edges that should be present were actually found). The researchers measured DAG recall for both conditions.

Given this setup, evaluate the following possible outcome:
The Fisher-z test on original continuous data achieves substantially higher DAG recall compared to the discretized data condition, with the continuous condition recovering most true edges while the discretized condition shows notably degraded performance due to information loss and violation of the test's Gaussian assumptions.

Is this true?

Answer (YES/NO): NO